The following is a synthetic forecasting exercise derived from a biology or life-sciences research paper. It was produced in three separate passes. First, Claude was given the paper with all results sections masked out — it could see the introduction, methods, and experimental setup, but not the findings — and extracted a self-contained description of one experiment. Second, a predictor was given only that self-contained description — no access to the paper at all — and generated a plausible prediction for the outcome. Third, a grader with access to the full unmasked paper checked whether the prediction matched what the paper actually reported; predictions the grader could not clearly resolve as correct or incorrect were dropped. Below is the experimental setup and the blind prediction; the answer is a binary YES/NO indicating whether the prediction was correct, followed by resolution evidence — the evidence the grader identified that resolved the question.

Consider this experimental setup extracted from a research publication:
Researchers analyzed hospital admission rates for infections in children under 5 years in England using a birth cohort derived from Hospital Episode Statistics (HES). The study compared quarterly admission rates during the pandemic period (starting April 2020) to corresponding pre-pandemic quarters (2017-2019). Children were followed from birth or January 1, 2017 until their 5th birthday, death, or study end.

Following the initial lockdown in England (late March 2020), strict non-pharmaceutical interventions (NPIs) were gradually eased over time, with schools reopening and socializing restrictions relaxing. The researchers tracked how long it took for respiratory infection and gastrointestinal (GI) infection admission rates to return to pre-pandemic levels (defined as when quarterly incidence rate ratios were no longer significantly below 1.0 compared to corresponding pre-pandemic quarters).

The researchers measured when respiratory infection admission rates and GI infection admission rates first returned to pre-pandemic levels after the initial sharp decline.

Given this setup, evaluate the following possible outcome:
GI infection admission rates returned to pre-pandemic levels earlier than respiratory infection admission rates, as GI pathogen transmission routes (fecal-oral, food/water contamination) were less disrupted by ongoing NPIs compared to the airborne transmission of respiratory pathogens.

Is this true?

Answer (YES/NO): NO